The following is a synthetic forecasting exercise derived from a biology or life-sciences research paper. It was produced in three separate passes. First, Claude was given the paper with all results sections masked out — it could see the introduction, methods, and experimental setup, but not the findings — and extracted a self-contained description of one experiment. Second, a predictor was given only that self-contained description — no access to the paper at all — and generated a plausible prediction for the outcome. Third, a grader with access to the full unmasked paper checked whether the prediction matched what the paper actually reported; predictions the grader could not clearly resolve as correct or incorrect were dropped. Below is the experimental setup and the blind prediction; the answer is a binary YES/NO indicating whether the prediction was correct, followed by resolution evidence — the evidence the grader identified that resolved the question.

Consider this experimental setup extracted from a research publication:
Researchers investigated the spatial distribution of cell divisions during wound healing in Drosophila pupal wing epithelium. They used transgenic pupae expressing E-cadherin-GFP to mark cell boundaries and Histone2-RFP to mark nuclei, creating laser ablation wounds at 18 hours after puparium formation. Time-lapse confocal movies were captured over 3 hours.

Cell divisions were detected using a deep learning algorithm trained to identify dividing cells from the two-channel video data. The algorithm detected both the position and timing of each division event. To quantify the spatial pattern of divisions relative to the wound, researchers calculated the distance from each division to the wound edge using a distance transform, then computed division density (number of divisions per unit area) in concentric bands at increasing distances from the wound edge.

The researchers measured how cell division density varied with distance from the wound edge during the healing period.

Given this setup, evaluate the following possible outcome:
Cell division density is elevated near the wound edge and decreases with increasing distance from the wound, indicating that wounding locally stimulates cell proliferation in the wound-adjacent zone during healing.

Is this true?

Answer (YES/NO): NO